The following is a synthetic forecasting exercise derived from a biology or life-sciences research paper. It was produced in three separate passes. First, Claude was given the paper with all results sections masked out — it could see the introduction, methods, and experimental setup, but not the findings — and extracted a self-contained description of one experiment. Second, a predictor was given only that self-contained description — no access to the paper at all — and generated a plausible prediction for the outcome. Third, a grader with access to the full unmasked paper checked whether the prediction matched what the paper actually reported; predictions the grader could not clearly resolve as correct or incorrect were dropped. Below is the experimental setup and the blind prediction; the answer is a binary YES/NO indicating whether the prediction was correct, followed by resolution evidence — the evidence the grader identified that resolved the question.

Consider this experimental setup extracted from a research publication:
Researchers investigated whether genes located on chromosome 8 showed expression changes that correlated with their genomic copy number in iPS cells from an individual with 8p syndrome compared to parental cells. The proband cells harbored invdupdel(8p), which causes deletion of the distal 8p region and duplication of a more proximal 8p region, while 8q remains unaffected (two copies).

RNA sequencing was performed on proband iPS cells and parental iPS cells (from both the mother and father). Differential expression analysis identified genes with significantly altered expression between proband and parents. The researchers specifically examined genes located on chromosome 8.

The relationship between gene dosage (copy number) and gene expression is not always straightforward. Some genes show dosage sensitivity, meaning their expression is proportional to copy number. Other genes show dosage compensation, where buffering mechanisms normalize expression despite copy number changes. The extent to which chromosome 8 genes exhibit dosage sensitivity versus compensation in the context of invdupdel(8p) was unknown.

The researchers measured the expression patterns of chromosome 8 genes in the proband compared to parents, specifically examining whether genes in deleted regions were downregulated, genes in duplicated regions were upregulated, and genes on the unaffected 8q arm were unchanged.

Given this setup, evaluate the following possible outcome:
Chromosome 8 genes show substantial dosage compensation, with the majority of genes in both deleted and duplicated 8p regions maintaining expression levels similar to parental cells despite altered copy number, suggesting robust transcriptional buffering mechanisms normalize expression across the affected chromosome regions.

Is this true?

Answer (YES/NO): NO